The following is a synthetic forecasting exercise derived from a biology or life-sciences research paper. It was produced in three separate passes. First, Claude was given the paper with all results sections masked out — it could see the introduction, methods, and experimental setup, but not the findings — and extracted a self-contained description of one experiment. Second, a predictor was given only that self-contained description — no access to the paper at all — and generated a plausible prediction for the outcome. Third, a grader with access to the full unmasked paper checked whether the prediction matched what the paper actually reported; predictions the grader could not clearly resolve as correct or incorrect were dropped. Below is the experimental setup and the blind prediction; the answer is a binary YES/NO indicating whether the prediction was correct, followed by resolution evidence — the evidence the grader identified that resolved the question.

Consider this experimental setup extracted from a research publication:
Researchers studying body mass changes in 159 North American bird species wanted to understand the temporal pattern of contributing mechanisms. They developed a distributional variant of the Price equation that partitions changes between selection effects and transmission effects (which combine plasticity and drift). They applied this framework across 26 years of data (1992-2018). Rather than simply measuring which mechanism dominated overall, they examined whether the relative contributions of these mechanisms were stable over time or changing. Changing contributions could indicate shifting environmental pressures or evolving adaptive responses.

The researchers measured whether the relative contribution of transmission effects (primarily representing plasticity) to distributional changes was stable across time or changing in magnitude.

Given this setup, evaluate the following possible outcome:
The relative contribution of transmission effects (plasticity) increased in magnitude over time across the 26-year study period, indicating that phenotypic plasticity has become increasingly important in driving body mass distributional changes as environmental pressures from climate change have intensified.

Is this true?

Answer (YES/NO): YES